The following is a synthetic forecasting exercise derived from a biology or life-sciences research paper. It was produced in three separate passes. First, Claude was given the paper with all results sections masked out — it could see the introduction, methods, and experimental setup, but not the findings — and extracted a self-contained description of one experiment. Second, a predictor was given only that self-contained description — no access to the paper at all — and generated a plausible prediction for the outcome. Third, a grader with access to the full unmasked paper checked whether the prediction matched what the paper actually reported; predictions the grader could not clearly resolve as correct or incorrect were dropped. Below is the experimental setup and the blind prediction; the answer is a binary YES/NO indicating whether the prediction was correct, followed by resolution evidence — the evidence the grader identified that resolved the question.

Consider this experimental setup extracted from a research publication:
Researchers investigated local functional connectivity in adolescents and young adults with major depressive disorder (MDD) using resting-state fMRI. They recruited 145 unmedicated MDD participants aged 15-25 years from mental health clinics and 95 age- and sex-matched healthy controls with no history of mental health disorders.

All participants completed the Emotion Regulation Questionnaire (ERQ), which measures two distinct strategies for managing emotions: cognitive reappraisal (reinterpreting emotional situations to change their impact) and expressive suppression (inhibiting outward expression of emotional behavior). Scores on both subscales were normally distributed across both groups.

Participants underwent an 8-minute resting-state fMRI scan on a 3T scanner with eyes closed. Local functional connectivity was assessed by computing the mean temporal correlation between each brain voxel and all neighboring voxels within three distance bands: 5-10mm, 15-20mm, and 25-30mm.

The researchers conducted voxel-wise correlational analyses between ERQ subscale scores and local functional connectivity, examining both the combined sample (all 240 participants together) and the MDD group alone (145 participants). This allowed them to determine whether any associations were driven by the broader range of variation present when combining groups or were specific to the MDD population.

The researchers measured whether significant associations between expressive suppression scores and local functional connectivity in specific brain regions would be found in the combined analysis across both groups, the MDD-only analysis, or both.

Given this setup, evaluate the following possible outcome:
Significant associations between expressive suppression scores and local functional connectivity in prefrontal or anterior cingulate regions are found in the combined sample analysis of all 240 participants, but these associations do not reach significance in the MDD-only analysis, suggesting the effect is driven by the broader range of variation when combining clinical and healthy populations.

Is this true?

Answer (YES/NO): YES